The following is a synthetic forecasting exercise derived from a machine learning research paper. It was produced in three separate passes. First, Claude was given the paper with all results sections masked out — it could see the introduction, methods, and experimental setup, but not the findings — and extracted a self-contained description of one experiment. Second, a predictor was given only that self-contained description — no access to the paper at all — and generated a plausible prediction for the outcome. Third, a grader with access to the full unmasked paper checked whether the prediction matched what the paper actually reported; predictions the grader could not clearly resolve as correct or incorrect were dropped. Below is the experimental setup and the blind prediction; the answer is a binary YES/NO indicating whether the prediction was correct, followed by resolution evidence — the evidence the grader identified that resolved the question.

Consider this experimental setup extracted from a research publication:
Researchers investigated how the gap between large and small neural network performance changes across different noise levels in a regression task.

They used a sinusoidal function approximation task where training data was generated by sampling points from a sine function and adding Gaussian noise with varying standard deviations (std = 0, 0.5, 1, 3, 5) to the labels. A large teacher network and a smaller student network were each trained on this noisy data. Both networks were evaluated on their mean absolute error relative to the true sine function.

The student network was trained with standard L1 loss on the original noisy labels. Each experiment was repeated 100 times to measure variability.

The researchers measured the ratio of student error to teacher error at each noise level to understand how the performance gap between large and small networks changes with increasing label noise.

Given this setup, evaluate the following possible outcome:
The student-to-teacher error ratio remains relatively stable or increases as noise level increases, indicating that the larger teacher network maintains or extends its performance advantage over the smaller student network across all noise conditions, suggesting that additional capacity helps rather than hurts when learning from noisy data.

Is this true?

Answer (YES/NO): NO